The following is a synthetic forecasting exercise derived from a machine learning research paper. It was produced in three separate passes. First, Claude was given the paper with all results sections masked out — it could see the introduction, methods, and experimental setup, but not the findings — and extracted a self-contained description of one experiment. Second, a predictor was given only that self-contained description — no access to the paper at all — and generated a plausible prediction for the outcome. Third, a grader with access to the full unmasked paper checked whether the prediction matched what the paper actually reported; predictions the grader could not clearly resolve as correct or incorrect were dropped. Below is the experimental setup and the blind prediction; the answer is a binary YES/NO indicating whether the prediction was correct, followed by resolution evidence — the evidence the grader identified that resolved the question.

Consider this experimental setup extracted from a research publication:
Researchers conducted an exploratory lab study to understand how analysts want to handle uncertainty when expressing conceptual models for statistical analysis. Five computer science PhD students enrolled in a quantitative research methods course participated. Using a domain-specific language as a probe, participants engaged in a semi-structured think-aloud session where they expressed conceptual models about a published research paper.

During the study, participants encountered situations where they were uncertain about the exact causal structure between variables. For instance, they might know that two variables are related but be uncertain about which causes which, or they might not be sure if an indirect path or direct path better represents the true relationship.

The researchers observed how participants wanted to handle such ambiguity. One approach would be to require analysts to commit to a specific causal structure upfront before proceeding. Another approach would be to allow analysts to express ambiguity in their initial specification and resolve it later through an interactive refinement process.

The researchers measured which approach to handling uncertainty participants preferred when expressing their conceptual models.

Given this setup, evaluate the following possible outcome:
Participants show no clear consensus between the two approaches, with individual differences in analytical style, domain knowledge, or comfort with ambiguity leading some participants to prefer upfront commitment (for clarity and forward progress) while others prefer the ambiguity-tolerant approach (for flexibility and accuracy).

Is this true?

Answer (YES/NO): NO